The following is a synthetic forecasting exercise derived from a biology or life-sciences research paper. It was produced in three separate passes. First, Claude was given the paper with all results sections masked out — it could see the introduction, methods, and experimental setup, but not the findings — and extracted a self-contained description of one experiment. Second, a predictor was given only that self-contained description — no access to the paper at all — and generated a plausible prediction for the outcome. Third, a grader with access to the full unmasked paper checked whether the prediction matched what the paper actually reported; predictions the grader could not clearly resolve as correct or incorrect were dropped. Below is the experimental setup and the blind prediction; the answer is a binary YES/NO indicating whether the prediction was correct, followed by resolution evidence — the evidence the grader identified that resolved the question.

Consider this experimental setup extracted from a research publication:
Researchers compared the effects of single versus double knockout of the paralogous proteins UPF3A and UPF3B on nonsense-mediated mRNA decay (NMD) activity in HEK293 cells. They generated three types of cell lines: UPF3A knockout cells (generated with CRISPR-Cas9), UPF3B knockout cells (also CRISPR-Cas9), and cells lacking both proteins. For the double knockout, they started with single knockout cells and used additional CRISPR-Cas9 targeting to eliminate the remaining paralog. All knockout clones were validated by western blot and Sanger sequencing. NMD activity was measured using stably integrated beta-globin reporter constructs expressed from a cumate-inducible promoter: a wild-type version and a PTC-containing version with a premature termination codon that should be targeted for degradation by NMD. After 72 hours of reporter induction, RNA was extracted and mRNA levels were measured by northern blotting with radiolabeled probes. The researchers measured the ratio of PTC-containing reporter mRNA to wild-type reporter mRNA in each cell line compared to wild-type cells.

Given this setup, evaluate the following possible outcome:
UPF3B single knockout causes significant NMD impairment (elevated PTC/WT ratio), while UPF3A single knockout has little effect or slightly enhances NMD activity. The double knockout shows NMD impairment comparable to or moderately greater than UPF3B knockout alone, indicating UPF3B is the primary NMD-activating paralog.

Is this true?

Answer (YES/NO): NO